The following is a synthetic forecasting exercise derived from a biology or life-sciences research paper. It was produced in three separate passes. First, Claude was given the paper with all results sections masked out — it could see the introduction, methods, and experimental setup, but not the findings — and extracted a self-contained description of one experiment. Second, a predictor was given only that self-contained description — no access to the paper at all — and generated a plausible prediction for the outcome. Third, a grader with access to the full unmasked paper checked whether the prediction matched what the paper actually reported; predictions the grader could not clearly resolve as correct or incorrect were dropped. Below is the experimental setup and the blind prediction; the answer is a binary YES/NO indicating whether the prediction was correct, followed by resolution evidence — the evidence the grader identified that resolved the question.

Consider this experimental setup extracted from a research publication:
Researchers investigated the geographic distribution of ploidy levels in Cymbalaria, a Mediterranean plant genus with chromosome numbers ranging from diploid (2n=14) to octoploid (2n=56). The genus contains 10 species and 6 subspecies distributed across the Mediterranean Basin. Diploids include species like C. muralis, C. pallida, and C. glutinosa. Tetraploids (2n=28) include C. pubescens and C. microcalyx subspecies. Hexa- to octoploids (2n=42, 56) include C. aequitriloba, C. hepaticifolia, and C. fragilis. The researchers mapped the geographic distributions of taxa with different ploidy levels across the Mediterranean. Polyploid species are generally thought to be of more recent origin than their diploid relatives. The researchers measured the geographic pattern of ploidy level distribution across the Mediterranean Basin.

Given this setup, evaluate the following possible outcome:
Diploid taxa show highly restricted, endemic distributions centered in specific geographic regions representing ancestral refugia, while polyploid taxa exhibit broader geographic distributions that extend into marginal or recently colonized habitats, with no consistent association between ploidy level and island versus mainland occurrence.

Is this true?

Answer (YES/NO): NO